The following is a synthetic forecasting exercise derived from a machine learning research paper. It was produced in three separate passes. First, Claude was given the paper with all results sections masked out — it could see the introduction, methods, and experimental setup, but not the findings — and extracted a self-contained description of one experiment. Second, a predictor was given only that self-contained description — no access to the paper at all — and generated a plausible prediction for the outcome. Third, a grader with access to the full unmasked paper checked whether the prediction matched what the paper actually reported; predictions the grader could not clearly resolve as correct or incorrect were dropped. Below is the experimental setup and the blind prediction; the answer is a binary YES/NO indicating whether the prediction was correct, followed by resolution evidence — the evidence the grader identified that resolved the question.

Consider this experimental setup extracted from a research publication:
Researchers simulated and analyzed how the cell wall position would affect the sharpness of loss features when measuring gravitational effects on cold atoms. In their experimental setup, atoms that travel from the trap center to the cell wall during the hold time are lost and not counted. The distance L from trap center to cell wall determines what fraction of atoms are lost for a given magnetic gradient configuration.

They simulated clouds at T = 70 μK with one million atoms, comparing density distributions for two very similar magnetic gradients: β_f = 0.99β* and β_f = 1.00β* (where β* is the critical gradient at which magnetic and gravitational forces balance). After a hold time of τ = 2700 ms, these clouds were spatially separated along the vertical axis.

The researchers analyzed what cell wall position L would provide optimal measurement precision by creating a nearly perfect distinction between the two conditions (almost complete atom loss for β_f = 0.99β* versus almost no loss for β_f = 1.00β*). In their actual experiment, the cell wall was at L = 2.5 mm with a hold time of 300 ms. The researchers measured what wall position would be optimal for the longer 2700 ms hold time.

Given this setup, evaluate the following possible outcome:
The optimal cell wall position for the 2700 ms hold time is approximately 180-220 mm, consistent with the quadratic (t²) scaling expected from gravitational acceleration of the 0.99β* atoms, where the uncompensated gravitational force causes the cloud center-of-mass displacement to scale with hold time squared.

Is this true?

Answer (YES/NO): NO